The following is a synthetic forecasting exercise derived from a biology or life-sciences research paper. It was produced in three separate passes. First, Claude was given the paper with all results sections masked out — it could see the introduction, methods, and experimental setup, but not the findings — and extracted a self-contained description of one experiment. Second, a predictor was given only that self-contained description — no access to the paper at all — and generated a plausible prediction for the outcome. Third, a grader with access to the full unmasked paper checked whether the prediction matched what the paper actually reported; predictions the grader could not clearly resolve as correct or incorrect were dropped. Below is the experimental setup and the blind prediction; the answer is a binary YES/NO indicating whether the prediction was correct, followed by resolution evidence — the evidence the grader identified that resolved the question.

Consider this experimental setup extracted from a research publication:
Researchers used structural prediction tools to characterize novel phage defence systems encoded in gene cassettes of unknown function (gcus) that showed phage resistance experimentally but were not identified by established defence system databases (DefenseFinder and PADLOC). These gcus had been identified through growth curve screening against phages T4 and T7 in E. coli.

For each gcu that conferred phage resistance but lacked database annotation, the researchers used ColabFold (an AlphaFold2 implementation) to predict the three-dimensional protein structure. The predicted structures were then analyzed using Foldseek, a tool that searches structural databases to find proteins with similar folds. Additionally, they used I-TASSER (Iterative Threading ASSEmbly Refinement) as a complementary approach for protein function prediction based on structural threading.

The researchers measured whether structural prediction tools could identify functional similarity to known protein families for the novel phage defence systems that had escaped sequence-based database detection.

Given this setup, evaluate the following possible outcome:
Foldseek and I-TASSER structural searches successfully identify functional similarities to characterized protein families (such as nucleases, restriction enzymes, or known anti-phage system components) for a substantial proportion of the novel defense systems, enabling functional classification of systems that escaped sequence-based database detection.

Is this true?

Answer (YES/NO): YES